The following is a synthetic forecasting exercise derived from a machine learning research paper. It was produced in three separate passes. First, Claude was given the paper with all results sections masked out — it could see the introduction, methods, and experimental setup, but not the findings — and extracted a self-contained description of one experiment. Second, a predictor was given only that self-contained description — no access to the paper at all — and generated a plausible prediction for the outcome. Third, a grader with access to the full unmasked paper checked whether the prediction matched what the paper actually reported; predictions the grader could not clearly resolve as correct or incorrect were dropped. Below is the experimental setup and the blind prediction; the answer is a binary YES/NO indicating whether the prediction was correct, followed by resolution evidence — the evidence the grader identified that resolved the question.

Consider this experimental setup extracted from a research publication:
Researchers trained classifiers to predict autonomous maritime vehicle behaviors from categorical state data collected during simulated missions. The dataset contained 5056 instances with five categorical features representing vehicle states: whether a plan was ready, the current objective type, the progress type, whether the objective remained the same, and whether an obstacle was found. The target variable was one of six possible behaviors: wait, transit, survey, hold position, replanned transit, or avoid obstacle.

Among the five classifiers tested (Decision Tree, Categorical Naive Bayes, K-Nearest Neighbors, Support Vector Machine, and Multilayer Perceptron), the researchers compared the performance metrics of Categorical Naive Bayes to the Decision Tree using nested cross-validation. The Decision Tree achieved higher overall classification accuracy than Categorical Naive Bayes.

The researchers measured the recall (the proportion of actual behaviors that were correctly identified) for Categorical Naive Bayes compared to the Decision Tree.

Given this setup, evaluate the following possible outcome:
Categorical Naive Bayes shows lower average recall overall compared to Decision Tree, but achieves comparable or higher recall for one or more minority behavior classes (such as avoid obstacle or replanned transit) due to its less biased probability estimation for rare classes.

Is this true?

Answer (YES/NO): NO